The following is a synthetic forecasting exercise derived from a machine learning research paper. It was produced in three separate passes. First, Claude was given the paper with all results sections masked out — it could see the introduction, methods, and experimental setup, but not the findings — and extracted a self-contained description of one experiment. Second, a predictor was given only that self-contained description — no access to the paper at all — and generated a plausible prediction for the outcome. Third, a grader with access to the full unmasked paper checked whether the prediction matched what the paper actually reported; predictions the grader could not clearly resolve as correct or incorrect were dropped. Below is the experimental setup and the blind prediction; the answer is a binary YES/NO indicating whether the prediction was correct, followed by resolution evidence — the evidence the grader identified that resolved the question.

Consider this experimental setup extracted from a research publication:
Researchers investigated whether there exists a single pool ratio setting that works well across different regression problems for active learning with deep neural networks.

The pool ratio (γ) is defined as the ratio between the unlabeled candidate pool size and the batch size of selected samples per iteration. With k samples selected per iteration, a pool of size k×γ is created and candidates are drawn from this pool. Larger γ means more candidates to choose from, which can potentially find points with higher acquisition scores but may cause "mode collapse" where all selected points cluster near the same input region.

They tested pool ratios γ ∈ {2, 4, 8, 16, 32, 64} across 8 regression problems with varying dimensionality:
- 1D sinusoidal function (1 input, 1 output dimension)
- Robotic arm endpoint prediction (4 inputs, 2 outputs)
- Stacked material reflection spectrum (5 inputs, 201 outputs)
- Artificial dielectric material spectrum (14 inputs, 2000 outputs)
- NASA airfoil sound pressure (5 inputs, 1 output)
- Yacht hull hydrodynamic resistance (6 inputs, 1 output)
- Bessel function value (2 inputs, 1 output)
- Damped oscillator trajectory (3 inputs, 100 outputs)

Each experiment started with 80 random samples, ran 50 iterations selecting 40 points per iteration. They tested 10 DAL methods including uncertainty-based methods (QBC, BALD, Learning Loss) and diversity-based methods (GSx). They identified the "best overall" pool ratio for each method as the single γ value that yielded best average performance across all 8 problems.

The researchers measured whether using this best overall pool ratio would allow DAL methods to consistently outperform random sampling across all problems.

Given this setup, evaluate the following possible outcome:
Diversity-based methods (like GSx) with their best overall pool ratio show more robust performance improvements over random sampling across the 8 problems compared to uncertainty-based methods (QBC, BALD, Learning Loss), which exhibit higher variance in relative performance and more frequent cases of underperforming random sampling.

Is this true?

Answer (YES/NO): YES